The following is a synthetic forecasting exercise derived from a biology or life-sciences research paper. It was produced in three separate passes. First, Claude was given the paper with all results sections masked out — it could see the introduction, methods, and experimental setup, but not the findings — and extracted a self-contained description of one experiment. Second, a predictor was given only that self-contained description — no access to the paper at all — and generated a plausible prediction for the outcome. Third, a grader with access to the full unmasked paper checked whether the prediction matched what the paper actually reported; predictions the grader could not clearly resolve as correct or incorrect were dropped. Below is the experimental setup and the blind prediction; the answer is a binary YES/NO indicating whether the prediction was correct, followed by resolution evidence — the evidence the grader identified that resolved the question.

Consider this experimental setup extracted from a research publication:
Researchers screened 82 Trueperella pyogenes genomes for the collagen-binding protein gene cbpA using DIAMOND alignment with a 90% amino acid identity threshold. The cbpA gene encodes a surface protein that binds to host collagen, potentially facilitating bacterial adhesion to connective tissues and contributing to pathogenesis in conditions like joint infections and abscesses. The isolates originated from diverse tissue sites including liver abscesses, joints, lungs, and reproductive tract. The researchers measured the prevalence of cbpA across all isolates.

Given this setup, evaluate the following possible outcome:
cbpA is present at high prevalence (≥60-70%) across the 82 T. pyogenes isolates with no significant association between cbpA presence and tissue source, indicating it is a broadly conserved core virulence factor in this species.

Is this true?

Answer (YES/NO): NO